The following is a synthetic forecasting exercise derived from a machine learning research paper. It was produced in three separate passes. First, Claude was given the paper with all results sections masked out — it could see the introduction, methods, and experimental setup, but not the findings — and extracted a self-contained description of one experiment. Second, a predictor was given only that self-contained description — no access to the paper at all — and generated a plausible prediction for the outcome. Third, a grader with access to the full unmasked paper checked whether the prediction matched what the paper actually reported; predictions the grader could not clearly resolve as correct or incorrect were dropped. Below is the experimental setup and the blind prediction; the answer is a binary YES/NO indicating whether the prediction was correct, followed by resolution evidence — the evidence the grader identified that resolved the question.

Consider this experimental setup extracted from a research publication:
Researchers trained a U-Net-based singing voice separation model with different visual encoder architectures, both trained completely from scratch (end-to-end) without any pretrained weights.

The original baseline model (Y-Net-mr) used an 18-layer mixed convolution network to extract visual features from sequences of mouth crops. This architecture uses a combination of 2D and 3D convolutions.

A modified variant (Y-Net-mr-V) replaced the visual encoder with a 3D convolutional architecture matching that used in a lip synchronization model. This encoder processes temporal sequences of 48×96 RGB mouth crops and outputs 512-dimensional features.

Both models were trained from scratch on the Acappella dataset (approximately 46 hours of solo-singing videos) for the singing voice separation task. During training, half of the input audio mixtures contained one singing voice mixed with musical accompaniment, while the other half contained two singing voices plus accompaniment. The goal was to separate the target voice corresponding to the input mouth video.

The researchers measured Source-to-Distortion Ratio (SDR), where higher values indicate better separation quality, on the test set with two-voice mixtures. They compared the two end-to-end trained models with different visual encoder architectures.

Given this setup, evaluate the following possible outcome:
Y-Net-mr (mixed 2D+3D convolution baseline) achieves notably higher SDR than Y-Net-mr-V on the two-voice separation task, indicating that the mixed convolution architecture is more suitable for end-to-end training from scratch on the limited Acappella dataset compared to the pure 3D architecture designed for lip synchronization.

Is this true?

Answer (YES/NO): YES